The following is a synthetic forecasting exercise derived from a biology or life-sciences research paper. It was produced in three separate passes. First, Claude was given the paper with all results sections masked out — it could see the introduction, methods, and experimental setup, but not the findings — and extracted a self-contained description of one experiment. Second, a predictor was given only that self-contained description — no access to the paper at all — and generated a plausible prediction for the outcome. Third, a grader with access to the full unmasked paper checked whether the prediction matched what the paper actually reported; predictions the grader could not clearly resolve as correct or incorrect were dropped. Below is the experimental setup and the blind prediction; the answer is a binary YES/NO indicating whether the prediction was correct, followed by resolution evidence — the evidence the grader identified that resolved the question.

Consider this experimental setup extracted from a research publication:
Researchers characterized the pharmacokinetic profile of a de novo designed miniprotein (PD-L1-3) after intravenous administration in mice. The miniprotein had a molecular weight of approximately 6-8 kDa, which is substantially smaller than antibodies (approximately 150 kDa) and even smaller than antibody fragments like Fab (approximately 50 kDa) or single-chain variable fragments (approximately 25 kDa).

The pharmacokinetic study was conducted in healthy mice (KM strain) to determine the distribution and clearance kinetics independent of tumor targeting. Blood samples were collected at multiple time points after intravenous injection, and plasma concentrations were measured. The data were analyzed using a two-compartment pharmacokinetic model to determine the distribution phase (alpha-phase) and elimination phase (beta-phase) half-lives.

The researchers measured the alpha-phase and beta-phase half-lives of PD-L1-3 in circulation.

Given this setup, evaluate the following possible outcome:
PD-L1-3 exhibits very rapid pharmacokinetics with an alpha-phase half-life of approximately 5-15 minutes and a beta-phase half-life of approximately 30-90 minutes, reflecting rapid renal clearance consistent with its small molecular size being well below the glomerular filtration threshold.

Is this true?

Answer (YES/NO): NO